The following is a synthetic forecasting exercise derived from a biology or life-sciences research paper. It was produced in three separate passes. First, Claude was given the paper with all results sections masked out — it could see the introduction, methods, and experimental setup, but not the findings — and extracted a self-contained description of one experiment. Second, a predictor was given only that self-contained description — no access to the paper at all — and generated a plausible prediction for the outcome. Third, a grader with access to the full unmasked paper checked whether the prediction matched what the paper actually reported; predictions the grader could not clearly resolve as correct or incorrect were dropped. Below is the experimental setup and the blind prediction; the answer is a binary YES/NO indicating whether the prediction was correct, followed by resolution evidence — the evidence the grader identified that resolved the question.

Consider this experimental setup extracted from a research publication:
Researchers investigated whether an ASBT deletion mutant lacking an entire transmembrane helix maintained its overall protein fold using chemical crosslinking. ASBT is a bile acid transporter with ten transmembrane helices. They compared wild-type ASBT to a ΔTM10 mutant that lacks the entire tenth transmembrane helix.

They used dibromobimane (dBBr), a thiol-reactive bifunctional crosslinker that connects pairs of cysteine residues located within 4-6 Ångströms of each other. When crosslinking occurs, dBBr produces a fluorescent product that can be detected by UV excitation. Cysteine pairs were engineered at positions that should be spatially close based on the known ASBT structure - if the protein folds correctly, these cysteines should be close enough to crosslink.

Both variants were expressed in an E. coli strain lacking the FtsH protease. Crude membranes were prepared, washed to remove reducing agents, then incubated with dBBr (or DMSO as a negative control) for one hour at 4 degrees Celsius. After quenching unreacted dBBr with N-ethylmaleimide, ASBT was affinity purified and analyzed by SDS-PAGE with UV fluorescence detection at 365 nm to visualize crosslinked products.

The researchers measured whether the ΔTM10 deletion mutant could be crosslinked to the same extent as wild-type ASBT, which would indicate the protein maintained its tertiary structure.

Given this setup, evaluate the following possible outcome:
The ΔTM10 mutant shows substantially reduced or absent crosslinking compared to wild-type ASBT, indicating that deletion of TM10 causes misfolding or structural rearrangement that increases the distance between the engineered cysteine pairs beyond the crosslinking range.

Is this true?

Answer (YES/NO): YES